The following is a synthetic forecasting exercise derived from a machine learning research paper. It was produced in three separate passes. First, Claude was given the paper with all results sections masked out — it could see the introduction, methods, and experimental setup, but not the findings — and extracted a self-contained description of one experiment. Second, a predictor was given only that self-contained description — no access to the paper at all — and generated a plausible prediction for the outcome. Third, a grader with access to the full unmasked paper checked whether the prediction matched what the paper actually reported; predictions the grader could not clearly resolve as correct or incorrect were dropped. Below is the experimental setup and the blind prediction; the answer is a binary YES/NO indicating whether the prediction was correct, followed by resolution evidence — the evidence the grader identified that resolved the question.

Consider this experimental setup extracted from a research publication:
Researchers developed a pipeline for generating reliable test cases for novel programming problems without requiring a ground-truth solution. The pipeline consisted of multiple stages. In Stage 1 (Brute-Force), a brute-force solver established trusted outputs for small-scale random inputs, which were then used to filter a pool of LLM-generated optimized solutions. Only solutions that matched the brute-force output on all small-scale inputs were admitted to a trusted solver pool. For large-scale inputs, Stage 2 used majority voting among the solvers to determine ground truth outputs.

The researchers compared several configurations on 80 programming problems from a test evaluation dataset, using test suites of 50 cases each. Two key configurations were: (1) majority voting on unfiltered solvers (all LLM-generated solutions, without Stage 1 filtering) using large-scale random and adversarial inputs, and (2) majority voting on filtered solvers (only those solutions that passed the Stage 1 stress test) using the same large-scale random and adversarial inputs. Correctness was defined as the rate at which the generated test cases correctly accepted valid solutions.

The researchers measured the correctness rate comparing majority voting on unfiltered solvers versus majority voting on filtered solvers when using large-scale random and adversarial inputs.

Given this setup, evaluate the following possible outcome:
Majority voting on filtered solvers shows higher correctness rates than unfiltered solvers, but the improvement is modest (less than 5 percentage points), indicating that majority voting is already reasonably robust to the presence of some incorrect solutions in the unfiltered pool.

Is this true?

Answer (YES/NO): NO